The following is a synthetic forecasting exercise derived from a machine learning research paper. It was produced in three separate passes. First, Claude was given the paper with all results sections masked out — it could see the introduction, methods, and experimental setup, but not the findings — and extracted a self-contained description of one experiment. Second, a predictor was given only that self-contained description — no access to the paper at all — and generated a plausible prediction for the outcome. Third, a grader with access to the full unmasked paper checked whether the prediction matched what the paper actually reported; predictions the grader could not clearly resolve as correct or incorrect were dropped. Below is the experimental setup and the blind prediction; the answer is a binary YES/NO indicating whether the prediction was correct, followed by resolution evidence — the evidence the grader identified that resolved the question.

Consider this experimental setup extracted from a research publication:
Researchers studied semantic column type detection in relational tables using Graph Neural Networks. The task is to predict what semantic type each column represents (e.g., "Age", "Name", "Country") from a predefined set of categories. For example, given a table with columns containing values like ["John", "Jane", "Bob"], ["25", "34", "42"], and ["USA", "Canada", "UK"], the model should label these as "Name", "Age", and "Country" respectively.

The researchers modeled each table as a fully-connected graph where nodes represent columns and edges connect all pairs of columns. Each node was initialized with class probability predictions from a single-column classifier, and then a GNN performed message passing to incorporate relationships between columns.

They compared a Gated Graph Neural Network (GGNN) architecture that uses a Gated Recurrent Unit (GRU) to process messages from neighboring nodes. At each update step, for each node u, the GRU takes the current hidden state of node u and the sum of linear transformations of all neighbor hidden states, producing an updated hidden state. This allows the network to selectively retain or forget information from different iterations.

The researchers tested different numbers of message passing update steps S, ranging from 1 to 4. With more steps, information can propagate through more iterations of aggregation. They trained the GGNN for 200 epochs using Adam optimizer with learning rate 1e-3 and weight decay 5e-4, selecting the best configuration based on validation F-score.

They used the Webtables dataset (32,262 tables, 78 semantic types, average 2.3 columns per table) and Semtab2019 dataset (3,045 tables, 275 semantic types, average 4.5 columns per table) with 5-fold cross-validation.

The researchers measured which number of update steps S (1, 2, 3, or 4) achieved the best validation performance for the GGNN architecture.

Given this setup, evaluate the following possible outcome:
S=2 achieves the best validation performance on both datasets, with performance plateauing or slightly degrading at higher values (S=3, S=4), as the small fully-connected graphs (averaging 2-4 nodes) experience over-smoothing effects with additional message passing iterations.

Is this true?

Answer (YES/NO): NO